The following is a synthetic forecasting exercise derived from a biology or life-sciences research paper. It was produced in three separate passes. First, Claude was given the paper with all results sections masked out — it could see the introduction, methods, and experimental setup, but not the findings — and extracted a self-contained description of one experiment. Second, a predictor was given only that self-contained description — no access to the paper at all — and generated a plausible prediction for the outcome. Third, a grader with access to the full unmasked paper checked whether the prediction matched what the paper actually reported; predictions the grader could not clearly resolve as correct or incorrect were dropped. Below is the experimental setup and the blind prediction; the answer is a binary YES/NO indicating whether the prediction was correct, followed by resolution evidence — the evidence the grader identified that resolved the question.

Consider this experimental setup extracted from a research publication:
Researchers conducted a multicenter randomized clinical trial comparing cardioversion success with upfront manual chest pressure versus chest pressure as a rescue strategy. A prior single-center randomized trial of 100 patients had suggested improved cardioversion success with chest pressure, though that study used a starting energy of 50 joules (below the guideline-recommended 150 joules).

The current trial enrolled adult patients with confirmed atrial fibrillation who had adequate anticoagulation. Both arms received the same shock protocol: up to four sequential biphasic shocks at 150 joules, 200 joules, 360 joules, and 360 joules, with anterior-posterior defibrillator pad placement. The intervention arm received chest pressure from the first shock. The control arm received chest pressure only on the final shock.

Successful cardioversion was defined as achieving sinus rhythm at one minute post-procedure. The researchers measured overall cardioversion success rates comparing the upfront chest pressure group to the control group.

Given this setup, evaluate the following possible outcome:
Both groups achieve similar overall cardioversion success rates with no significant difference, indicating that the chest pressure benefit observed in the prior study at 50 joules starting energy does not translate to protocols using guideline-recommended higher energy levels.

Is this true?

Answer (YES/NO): YES